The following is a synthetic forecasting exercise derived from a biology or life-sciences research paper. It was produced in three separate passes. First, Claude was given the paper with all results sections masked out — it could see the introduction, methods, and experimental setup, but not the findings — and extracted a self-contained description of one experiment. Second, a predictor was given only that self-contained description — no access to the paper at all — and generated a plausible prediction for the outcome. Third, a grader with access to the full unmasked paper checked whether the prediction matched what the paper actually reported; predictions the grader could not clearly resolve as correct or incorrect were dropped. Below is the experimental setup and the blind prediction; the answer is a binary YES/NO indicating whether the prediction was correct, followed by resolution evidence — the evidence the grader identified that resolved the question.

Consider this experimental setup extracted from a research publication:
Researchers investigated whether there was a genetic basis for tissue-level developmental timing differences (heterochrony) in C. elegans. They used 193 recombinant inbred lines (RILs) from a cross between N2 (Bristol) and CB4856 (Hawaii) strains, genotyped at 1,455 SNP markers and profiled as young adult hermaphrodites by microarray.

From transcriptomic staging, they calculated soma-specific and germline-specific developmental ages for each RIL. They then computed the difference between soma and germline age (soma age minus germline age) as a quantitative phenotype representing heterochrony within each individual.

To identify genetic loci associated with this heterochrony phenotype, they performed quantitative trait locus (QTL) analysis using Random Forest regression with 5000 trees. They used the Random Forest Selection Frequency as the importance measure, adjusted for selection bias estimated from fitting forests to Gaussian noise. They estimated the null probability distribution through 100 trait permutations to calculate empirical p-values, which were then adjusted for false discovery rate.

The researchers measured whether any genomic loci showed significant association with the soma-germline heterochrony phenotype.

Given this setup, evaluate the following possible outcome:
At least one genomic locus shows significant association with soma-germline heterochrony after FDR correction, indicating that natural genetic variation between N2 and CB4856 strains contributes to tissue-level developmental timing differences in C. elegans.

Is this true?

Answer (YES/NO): NO